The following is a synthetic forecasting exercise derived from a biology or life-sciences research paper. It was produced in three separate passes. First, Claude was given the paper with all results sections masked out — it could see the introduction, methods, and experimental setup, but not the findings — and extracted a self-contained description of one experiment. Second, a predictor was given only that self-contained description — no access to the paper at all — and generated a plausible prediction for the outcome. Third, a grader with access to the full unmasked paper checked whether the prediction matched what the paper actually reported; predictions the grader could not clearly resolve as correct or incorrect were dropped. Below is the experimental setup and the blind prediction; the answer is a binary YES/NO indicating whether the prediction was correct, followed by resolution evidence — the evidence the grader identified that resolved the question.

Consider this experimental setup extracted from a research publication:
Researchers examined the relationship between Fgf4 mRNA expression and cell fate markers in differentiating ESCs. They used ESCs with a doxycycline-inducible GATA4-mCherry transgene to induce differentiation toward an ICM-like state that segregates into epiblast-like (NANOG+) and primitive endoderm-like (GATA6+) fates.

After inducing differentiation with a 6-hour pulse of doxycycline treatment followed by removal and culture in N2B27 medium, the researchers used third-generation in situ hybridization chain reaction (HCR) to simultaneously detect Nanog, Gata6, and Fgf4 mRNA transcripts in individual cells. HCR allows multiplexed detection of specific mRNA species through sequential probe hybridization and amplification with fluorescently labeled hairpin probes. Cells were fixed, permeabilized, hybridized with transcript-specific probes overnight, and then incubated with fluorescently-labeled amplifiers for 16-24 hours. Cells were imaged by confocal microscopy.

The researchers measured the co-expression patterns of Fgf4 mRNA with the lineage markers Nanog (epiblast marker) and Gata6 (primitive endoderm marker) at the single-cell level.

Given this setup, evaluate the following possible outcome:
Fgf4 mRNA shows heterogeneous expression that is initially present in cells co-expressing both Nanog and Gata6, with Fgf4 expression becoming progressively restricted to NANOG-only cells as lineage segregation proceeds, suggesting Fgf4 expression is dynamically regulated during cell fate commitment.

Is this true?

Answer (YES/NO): NO